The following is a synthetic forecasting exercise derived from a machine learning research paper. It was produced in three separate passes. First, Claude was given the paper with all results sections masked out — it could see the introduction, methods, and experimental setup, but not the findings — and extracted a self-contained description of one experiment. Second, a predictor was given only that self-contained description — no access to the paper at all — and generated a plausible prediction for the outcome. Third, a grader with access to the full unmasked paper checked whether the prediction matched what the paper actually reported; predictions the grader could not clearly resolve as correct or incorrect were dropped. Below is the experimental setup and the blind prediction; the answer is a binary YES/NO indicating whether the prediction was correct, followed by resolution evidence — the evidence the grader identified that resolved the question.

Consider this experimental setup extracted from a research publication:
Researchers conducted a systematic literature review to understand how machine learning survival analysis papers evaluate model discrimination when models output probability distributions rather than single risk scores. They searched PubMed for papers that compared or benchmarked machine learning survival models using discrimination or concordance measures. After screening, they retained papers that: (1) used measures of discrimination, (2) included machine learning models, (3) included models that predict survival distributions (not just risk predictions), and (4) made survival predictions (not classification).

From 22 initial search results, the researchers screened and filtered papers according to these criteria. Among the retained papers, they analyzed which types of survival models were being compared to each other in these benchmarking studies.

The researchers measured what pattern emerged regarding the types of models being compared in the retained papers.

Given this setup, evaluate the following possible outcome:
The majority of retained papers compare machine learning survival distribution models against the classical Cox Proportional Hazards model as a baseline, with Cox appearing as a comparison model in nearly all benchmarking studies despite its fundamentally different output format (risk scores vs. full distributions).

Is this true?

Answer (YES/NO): NO